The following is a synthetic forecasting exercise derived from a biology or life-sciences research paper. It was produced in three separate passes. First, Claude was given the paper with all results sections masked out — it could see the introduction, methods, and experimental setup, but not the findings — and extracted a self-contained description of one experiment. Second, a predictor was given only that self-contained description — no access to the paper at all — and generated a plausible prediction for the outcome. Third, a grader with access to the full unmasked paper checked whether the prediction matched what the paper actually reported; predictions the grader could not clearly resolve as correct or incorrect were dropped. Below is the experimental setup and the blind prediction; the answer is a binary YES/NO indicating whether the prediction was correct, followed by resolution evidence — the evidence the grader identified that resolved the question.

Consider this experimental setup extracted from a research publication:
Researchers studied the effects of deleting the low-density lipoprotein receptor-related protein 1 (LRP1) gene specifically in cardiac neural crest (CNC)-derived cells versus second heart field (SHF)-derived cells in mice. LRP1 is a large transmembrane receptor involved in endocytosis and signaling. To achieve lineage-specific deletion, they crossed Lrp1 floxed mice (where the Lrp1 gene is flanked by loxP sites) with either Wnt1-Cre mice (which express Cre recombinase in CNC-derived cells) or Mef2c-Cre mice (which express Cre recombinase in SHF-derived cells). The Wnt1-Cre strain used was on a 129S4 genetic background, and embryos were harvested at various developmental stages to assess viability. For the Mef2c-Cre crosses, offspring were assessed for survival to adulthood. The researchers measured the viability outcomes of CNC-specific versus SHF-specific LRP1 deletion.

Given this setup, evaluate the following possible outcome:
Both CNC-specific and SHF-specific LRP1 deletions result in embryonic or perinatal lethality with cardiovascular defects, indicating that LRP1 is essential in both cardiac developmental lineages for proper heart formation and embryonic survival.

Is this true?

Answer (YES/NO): NO